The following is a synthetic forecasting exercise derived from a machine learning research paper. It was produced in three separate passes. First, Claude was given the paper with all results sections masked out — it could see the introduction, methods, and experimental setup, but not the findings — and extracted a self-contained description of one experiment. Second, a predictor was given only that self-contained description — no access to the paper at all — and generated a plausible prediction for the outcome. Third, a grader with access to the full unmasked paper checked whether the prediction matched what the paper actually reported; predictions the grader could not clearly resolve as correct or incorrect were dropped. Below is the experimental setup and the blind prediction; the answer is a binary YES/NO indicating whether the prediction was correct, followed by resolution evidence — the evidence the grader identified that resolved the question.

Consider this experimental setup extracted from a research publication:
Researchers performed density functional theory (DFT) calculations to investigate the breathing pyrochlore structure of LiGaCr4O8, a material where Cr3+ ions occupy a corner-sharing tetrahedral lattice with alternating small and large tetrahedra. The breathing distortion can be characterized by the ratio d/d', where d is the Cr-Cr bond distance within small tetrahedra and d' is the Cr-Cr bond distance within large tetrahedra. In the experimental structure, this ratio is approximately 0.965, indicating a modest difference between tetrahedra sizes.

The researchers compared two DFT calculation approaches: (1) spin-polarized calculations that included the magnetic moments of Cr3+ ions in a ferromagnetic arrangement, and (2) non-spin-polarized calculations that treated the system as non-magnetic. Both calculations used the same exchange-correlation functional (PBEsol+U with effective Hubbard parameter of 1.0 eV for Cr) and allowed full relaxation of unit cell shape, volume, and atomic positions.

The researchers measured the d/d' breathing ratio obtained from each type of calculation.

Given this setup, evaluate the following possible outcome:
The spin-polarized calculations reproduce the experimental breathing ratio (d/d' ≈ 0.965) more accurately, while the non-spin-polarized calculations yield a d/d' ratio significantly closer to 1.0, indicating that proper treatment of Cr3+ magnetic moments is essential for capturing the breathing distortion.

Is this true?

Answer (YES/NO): NO